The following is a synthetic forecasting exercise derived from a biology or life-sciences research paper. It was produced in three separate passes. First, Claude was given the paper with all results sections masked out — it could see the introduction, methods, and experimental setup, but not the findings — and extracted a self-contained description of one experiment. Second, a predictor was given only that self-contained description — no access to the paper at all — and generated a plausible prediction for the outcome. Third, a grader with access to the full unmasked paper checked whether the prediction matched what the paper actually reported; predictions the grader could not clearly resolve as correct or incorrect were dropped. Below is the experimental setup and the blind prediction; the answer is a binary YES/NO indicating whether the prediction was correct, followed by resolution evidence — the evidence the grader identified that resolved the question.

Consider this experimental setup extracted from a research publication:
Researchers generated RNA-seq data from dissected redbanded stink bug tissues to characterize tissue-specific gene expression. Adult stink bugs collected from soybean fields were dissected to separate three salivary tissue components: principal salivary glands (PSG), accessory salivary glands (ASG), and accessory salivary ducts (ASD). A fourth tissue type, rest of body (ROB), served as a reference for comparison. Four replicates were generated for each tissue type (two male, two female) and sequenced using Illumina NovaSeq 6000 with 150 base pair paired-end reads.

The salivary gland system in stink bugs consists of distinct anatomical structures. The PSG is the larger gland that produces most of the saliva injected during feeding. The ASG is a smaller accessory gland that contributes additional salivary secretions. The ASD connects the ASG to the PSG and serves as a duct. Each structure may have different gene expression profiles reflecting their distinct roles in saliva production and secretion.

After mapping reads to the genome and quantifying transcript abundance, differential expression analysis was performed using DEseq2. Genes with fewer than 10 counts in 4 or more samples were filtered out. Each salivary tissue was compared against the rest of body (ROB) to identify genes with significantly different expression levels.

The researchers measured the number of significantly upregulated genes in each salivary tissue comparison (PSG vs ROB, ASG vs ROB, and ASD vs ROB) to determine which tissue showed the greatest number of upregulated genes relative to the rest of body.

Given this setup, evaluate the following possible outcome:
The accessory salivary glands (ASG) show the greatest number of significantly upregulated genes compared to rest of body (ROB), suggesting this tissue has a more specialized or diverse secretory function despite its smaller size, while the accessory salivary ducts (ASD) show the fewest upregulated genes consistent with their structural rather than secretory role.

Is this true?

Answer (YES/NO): NO